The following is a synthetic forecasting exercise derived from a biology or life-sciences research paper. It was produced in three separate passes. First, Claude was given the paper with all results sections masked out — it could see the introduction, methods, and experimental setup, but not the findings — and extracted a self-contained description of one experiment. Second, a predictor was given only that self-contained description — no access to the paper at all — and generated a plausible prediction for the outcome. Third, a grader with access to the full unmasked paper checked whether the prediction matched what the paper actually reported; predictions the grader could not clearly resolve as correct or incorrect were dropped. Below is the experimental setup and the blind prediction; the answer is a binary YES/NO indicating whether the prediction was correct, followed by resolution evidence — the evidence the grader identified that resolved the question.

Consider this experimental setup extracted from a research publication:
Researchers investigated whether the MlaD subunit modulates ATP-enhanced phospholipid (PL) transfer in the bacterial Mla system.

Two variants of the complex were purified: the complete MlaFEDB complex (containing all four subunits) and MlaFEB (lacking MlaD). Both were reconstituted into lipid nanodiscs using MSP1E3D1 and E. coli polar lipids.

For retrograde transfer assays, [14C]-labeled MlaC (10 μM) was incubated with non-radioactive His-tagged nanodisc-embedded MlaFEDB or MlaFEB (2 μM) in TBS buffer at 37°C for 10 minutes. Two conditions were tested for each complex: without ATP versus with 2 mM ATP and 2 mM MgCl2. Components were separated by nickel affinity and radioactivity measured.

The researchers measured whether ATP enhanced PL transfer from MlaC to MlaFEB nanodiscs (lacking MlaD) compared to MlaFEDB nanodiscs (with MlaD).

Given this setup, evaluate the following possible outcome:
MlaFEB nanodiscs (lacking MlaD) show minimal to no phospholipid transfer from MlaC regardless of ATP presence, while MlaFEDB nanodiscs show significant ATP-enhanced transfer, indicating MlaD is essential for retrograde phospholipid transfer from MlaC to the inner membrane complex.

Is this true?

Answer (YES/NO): YES